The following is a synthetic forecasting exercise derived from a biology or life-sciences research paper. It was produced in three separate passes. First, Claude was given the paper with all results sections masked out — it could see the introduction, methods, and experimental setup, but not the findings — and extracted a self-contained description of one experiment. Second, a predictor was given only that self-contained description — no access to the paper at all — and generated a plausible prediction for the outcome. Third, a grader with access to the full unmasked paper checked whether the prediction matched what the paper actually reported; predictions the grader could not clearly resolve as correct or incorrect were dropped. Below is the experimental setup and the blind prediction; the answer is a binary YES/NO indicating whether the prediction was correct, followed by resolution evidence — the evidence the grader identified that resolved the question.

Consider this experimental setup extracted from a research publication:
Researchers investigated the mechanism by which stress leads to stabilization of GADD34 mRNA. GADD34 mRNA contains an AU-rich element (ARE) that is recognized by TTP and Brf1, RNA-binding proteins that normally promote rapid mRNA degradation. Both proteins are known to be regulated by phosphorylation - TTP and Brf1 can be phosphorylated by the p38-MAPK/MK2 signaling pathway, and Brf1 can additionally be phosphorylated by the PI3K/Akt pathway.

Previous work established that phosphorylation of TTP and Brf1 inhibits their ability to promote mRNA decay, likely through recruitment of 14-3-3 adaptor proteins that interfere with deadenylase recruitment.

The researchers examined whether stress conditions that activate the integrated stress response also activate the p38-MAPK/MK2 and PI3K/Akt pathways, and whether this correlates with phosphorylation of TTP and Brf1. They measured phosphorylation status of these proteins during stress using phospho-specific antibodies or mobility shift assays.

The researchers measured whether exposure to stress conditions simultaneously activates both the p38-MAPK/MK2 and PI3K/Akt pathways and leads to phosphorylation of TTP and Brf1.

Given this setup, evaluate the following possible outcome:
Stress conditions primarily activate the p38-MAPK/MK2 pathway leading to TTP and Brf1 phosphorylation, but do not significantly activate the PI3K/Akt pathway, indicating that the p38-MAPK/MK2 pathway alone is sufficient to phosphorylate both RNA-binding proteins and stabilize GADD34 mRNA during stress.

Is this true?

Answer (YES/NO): NO